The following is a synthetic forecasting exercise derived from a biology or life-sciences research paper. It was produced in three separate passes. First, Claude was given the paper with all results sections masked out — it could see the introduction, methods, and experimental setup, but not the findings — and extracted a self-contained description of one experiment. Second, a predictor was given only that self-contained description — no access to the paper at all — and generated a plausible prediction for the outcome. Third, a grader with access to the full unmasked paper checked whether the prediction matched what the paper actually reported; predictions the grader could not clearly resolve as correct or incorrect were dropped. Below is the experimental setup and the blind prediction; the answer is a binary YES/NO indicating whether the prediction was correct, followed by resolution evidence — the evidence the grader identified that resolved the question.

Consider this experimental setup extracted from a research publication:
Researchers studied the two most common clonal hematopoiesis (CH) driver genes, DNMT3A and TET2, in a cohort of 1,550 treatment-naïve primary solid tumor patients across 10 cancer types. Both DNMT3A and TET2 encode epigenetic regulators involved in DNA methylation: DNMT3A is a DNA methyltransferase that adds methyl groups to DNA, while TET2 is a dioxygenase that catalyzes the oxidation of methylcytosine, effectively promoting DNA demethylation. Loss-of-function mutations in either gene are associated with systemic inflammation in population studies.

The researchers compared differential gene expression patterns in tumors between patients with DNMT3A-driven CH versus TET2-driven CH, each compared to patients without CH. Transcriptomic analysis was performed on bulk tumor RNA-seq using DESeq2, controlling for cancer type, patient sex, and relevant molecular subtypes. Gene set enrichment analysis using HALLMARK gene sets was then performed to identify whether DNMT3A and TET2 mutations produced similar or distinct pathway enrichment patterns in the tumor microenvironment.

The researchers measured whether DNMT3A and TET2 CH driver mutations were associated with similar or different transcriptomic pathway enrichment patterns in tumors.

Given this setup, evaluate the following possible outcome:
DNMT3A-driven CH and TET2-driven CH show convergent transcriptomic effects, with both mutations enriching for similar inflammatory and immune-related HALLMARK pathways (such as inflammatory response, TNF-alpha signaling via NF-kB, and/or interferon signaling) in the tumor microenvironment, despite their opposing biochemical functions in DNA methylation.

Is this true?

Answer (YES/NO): YES